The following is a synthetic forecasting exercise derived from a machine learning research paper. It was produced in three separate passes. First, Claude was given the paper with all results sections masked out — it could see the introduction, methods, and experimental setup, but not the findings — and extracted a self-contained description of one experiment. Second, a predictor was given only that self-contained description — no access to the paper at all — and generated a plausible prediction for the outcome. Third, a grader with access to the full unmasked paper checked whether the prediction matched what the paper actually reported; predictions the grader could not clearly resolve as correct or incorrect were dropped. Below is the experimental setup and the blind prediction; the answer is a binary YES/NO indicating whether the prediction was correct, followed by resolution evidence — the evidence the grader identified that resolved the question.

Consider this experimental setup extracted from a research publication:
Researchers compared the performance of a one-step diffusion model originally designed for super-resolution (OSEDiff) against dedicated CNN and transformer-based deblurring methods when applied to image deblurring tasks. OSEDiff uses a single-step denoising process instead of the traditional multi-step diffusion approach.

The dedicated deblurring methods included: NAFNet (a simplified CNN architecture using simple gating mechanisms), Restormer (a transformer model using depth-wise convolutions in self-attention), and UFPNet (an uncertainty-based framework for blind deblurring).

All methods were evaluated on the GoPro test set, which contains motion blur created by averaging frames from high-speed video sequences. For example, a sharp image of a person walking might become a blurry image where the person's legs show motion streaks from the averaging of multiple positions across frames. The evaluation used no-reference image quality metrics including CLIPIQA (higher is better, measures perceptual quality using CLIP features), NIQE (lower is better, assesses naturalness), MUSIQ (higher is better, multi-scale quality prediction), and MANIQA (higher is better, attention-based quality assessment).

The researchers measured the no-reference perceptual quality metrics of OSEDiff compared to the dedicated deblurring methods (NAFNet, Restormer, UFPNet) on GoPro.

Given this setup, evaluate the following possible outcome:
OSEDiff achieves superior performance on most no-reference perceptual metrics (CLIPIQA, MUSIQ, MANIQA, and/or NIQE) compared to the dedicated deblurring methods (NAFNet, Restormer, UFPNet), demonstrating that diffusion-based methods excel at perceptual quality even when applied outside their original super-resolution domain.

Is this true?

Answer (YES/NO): NO